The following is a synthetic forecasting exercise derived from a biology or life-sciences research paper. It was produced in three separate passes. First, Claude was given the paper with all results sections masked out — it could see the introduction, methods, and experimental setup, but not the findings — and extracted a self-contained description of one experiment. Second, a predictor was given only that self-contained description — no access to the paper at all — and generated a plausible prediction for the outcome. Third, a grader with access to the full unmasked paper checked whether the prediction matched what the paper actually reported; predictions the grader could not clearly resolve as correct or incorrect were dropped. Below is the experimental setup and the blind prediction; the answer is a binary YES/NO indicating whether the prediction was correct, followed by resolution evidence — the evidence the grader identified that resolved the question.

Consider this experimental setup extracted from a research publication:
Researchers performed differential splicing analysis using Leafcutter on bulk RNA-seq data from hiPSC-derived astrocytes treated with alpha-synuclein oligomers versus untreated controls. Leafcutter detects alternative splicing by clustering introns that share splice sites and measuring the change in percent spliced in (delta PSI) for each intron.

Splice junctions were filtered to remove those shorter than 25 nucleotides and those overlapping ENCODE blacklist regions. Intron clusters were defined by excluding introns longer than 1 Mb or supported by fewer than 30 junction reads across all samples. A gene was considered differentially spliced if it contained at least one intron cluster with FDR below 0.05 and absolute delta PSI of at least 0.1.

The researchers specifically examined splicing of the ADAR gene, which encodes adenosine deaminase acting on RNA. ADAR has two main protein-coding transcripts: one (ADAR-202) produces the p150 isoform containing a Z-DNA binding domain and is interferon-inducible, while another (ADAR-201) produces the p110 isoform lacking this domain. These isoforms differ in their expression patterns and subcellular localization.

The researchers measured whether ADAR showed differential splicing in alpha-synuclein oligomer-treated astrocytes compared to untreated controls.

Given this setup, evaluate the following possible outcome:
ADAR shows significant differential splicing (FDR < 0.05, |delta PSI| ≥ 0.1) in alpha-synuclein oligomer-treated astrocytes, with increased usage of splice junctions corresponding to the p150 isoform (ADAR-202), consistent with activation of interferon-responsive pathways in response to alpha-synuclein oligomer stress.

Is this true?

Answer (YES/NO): YES